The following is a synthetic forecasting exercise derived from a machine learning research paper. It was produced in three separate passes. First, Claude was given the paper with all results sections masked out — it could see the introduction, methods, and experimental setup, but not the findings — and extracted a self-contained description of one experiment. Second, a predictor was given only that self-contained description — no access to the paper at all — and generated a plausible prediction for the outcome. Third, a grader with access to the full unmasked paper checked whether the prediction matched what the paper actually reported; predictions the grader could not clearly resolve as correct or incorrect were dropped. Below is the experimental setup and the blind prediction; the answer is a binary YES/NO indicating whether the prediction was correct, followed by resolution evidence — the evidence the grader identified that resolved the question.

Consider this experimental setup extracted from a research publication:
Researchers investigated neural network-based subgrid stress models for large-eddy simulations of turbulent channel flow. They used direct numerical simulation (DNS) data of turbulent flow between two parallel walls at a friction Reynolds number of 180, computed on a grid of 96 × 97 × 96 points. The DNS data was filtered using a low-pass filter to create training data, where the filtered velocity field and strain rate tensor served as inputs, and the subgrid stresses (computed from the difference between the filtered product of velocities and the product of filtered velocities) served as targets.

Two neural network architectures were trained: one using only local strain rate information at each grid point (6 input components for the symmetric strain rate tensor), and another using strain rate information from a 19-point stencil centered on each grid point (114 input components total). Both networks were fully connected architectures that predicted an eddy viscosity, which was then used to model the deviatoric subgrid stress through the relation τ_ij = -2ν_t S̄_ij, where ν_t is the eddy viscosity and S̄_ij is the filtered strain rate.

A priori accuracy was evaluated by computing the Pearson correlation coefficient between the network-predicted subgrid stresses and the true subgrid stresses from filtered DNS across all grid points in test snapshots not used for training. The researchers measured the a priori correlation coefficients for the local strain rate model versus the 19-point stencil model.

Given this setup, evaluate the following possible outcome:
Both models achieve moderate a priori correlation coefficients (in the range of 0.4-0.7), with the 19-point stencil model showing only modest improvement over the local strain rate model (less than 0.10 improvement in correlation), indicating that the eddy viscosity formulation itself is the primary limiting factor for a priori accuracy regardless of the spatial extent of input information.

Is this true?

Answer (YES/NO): NO